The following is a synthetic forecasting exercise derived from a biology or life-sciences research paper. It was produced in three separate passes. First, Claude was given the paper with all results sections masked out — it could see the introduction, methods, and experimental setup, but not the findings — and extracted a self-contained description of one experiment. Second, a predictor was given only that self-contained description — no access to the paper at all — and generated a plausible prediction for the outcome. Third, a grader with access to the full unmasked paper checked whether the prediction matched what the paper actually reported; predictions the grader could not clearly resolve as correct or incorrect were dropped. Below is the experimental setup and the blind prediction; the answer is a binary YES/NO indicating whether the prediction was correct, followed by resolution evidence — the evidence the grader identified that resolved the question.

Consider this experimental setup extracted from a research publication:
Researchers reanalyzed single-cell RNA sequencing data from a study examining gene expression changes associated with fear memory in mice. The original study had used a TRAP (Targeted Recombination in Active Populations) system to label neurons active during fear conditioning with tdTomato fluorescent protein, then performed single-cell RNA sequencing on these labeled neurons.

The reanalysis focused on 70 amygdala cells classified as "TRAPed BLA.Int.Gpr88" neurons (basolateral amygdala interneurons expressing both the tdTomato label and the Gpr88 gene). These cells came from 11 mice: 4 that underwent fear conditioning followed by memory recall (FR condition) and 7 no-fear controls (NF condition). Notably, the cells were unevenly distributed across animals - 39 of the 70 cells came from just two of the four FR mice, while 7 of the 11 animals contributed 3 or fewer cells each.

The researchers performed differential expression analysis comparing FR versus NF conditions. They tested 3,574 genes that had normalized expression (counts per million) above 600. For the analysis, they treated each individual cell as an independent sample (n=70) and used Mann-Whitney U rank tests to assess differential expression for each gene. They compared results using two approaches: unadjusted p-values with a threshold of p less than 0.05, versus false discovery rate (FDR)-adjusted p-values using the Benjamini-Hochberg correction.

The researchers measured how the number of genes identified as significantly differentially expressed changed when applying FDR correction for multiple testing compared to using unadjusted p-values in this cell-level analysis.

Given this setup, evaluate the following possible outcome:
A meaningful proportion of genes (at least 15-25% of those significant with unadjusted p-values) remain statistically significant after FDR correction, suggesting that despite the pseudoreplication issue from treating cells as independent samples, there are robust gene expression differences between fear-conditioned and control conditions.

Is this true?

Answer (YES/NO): NO